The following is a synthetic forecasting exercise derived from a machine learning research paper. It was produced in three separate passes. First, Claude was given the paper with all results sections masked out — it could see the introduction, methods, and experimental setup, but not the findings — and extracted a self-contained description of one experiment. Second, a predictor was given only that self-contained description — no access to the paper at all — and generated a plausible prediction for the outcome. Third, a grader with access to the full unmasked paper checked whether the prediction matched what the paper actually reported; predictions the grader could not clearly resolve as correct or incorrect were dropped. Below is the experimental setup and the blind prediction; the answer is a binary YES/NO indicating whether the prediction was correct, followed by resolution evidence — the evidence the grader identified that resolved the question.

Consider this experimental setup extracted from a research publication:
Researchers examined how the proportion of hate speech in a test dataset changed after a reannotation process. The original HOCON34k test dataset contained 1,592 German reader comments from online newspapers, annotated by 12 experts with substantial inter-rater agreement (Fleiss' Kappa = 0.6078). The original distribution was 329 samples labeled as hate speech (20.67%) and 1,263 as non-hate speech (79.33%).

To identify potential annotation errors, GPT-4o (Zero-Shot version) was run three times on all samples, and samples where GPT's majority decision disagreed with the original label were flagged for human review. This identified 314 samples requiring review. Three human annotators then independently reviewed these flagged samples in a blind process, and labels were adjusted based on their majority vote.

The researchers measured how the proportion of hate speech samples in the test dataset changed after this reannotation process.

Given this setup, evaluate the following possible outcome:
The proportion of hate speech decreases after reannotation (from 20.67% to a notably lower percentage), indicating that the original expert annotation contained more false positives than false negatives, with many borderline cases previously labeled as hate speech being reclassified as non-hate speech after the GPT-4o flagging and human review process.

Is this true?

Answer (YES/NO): NO